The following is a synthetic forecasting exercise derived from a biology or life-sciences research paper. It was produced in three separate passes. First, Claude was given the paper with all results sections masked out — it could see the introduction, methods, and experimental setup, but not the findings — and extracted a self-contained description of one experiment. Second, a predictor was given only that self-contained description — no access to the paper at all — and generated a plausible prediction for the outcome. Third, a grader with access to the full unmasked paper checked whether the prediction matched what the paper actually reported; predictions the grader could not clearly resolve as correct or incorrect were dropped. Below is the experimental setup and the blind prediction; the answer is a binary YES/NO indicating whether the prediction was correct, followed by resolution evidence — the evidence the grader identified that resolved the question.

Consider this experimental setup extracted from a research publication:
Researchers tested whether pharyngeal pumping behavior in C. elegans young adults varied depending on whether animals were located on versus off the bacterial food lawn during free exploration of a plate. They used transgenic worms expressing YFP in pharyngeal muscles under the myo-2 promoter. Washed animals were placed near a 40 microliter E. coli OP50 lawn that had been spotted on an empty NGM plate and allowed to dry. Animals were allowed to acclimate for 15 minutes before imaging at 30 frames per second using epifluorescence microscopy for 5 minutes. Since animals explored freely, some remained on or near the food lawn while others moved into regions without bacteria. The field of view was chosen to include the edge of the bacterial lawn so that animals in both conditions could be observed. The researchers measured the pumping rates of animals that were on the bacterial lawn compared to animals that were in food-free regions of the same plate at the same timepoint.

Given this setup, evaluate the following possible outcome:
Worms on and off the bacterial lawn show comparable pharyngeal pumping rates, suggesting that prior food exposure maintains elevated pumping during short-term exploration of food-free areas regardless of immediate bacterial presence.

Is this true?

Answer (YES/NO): NO